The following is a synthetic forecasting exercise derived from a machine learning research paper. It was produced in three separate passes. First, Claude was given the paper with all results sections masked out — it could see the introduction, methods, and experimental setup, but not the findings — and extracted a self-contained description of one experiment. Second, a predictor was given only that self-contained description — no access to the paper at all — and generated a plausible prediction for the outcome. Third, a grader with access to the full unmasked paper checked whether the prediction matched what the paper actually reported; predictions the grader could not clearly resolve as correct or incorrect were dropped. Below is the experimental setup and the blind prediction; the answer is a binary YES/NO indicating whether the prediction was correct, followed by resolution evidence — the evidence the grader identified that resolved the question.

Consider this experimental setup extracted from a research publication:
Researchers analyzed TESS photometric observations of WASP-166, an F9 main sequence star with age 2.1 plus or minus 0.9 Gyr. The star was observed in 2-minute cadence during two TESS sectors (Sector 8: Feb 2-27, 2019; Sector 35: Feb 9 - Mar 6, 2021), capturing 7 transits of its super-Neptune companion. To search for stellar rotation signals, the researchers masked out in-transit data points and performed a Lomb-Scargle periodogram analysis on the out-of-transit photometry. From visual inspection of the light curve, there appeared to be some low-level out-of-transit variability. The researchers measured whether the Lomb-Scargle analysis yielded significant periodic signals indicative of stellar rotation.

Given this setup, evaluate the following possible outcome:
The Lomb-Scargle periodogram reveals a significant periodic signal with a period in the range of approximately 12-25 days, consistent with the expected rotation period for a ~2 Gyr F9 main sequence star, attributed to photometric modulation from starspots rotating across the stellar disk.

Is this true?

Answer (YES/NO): NO